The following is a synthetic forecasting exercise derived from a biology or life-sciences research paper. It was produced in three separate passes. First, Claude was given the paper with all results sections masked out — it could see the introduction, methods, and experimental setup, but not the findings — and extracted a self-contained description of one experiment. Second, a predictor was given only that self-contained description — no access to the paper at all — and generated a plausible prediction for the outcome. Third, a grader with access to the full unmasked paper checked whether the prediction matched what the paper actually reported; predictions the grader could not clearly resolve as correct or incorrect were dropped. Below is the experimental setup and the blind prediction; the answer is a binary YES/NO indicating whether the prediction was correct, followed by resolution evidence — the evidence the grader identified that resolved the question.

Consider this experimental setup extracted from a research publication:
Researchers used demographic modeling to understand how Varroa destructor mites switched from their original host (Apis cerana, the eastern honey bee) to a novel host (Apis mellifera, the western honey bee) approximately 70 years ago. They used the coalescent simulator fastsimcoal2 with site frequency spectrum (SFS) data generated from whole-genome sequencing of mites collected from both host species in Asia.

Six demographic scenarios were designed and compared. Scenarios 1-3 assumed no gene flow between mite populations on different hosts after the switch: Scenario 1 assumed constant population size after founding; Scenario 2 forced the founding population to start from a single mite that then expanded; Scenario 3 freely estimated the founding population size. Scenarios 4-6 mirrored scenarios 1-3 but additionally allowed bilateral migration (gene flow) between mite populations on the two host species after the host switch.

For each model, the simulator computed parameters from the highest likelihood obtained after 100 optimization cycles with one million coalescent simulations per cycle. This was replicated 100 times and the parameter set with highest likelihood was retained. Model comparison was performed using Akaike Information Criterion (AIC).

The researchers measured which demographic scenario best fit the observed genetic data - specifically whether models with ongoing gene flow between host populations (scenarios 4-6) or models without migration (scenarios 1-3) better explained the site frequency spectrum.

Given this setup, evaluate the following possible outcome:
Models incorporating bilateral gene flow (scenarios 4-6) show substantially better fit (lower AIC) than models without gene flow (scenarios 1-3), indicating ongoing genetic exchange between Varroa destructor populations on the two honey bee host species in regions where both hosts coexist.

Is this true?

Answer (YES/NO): YES